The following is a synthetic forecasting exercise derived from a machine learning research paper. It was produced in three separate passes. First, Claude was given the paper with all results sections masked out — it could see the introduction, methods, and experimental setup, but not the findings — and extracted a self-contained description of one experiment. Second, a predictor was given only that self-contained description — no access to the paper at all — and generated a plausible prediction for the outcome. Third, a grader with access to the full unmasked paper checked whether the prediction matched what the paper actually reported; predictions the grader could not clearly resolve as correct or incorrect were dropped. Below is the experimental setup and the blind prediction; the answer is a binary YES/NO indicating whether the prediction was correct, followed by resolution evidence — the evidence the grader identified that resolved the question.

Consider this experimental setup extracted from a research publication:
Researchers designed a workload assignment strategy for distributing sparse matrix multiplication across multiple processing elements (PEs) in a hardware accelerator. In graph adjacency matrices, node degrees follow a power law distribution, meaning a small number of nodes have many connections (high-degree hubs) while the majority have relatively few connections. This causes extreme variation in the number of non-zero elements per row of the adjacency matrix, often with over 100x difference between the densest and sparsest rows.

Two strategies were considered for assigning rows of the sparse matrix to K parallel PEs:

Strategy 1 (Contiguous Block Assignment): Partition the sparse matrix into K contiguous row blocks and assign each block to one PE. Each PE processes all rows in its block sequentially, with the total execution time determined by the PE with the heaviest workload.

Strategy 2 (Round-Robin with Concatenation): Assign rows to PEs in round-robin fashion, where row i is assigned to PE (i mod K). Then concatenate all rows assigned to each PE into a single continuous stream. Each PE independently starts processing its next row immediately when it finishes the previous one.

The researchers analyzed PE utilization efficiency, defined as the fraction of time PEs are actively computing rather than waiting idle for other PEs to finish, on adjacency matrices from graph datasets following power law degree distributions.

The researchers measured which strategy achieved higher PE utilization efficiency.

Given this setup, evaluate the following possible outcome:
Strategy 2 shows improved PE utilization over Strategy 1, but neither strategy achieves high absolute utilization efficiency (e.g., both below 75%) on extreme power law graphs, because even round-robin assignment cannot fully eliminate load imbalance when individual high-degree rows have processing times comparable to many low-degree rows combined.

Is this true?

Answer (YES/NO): NO